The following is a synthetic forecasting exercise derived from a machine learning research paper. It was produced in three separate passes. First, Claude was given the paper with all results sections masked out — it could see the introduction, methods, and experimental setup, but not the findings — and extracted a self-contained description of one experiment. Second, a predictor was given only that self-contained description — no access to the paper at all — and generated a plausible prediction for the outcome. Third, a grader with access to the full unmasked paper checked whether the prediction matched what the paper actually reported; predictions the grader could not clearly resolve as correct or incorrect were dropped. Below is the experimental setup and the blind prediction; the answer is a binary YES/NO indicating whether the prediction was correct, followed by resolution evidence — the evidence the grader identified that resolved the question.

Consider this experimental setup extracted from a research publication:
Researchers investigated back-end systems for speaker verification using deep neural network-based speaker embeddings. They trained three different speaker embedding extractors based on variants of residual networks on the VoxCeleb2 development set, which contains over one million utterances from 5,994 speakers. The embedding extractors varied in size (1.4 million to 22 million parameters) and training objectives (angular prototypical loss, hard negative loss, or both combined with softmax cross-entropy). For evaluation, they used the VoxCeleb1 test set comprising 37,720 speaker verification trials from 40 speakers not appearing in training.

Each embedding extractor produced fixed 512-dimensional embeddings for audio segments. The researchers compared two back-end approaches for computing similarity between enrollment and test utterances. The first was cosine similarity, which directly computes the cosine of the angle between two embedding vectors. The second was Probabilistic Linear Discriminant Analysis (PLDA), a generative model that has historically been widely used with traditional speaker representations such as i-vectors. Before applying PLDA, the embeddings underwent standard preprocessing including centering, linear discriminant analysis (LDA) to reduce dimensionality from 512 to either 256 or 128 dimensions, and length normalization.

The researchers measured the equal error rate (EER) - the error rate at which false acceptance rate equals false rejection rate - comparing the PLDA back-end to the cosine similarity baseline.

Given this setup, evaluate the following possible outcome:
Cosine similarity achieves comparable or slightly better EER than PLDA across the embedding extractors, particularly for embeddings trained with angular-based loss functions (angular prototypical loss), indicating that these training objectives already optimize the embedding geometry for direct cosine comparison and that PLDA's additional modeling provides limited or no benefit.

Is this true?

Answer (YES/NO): NO